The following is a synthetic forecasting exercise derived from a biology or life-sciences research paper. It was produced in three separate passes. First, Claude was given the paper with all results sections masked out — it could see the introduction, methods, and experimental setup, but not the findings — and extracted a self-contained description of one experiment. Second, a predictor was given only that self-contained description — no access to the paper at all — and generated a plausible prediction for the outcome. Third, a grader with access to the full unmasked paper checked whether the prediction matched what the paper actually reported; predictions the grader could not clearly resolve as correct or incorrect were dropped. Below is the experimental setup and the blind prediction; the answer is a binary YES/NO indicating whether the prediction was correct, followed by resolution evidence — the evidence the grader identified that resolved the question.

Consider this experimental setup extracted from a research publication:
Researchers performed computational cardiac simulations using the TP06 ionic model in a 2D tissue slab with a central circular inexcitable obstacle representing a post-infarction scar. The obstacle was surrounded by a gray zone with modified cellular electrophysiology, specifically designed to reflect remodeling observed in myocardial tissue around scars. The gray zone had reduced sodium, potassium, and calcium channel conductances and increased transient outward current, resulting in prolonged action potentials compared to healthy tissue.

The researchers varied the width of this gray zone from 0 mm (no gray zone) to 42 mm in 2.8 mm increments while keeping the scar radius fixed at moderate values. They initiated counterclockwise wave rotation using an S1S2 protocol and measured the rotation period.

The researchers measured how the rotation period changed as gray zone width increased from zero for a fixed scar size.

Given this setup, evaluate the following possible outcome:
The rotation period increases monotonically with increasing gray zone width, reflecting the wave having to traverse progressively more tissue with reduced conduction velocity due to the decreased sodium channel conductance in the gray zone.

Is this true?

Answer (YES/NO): NO